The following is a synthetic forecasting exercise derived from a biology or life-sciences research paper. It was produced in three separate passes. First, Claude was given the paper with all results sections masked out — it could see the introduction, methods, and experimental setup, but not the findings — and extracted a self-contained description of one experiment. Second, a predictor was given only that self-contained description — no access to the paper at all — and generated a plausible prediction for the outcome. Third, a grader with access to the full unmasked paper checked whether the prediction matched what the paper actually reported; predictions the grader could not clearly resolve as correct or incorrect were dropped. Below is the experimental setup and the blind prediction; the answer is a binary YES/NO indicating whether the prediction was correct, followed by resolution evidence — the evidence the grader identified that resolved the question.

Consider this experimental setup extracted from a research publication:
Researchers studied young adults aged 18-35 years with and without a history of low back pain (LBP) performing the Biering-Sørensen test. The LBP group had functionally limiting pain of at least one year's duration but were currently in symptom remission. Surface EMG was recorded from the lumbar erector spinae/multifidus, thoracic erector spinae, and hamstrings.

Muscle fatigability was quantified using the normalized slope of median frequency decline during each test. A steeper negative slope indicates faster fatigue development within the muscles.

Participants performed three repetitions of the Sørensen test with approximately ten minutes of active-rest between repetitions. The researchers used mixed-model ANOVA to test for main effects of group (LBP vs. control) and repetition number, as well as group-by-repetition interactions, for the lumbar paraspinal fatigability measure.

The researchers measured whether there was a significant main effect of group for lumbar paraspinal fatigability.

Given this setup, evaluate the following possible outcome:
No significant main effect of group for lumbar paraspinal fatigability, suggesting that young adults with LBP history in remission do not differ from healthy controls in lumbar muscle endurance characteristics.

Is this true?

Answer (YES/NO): YES